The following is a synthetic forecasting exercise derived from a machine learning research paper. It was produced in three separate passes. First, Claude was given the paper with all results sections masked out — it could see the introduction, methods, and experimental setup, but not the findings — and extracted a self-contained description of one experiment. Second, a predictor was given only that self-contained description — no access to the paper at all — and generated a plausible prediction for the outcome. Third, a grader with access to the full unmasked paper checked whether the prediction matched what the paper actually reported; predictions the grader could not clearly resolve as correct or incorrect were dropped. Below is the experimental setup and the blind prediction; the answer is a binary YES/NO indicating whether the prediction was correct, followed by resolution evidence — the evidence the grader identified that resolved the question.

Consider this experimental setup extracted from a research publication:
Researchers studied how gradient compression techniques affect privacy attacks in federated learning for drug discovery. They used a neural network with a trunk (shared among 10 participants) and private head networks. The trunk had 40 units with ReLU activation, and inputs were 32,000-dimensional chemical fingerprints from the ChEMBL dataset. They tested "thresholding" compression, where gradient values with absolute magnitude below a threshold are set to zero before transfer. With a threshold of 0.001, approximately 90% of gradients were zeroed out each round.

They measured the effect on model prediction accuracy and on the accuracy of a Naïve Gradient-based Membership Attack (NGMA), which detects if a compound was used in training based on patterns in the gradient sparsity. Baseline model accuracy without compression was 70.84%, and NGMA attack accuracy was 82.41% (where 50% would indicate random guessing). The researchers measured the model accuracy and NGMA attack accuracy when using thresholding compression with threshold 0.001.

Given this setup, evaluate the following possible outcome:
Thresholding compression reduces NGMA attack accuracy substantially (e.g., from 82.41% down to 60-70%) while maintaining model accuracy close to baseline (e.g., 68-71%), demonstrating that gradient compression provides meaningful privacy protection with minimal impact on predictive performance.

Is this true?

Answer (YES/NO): NO